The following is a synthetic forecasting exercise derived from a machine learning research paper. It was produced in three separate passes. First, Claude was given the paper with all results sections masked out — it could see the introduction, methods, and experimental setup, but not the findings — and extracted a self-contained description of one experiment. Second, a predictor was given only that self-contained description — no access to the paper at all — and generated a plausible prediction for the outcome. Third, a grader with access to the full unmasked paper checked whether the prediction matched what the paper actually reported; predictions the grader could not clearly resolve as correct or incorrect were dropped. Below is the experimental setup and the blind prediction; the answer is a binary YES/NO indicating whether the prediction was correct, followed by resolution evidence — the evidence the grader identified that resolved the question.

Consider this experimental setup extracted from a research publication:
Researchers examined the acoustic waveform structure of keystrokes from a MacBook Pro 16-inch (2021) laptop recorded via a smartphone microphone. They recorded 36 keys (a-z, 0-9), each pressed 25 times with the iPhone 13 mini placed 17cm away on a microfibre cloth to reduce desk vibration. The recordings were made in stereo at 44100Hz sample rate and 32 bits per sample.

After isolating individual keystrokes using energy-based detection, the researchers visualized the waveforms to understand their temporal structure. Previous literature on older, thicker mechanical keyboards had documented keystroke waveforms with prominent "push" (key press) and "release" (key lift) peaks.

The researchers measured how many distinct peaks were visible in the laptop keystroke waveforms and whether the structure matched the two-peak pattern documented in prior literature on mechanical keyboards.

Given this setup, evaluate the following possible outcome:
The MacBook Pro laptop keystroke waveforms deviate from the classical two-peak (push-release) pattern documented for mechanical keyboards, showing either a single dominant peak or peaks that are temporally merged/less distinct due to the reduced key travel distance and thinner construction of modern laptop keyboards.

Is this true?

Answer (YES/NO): NO